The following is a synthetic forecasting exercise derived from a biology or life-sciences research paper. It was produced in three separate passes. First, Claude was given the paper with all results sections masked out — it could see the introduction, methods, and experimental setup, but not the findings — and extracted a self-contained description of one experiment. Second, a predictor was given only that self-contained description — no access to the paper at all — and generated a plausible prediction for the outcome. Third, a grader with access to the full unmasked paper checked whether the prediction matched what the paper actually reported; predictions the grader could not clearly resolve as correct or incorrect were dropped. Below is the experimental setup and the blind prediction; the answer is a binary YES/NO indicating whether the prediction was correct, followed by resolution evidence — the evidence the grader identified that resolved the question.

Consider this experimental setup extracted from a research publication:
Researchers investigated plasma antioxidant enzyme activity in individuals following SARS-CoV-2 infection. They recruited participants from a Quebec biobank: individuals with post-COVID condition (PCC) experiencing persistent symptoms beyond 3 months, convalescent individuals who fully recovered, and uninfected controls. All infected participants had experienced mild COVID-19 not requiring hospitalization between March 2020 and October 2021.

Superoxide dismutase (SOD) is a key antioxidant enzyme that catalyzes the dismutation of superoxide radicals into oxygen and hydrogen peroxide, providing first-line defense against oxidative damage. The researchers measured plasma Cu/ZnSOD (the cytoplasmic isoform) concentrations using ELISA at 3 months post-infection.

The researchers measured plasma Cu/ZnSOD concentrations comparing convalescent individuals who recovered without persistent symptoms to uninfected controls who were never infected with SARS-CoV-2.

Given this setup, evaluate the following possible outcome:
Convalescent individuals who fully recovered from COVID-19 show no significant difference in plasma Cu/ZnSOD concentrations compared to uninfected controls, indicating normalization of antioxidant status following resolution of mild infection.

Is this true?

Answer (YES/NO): YES